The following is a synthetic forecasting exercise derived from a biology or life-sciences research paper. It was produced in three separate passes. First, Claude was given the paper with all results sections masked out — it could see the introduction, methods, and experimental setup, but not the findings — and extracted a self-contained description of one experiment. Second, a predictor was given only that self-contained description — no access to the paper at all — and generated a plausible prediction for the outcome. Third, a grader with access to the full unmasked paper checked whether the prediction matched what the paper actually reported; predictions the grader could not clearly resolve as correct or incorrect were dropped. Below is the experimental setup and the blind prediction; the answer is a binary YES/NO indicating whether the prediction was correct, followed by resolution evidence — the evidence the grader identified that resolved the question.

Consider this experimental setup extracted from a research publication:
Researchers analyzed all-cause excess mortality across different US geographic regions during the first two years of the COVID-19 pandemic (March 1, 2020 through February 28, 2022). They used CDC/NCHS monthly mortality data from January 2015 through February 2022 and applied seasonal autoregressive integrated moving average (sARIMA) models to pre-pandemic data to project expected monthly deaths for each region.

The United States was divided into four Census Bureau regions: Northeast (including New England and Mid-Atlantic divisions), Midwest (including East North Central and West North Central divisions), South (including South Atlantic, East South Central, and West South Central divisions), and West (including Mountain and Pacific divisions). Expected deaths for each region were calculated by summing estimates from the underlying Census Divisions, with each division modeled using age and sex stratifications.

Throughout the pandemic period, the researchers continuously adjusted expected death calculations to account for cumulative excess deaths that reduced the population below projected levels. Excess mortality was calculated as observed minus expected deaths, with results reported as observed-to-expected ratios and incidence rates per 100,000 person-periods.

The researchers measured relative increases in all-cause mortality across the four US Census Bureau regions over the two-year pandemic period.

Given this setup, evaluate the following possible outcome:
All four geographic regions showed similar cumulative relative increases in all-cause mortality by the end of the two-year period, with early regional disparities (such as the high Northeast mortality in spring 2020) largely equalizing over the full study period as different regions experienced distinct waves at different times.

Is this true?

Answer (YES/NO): NO